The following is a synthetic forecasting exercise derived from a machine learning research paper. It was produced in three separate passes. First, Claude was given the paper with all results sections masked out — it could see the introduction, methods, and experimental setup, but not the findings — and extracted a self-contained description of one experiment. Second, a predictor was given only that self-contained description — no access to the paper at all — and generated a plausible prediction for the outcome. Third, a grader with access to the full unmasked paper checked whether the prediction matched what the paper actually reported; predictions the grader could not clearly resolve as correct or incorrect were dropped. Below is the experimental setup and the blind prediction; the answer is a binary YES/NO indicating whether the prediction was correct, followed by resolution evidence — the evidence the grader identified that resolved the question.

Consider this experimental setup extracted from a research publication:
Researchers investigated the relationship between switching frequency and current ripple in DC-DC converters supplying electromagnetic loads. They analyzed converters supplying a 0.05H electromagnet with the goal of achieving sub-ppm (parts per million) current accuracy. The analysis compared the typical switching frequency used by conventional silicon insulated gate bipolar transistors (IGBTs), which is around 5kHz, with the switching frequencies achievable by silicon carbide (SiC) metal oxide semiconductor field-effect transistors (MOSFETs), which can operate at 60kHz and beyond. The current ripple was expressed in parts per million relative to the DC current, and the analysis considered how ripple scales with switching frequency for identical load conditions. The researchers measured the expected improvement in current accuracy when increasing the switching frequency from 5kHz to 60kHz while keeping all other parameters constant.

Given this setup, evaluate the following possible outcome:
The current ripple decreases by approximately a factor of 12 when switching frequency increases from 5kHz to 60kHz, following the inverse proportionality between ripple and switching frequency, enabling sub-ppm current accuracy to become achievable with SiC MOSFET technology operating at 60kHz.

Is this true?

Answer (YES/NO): YES